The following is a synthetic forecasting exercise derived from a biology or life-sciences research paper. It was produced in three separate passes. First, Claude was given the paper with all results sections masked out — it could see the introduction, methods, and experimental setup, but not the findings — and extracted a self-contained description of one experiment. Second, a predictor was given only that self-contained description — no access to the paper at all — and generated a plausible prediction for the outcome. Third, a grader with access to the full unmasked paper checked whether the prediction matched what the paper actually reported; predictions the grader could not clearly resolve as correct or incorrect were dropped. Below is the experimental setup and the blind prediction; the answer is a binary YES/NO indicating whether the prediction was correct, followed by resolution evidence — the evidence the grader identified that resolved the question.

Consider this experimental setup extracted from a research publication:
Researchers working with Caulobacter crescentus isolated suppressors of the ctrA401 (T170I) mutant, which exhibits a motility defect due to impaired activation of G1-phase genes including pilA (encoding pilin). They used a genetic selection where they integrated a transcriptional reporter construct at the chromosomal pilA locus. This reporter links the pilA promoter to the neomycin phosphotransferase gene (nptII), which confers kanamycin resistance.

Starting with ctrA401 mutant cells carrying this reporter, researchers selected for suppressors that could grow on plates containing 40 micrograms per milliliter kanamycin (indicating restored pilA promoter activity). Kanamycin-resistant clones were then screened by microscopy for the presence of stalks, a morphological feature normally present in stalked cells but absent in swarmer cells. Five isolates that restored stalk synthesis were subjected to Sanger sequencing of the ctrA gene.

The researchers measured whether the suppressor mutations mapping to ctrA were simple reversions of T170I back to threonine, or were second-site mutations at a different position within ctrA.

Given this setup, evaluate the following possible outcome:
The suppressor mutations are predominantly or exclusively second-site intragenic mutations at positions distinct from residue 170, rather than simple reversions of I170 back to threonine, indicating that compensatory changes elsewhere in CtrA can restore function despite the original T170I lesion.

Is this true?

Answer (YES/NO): YES